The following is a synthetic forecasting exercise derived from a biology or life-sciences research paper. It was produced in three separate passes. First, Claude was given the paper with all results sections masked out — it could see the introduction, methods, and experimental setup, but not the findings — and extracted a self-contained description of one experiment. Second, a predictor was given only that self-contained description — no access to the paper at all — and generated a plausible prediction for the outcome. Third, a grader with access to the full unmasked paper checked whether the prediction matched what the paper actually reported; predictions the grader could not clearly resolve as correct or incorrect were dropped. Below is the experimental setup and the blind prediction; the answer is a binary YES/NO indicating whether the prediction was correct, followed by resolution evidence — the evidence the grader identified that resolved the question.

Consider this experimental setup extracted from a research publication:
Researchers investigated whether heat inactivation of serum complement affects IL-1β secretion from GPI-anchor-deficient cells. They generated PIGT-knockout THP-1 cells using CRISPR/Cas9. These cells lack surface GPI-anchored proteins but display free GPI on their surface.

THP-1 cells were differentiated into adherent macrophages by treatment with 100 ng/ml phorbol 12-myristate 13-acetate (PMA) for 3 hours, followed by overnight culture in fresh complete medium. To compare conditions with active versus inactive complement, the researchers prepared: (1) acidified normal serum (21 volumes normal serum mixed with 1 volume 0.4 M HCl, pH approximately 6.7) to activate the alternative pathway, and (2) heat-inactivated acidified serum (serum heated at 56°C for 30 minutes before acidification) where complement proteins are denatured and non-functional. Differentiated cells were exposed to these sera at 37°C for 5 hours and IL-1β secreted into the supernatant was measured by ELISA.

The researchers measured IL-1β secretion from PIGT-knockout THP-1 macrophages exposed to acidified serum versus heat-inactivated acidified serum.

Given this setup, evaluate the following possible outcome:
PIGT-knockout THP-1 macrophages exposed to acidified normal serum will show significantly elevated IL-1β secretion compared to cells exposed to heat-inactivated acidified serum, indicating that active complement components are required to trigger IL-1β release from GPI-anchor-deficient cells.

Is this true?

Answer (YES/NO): YES